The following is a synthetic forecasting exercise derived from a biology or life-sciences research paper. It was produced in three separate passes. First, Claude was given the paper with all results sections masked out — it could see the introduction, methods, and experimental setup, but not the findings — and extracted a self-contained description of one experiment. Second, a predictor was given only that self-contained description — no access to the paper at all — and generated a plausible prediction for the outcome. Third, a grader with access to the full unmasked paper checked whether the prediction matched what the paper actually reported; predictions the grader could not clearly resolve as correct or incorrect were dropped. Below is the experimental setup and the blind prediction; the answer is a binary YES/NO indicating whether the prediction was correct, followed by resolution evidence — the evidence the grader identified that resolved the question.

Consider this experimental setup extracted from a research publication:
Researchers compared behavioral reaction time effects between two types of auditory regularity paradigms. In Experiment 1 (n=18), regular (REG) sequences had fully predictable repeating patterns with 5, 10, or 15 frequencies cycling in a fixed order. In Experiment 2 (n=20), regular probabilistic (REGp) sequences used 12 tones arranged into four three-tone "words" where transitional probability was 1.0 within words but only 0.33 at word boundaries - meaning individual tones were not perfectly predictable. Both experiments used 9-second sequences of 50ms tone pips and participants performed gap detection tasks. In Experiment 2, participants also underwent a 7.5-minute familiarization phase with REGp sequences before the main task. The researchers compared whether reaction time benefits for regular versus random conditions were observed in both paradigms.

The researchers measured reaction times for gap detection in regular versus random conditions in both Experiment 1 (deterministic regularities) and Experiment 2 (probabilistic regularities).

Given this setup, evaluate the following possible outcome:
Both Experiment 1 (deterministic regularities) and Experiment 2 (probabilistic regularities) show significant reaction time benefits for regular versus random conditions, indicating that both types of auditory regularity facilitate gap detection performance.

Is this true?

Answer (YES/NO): NO